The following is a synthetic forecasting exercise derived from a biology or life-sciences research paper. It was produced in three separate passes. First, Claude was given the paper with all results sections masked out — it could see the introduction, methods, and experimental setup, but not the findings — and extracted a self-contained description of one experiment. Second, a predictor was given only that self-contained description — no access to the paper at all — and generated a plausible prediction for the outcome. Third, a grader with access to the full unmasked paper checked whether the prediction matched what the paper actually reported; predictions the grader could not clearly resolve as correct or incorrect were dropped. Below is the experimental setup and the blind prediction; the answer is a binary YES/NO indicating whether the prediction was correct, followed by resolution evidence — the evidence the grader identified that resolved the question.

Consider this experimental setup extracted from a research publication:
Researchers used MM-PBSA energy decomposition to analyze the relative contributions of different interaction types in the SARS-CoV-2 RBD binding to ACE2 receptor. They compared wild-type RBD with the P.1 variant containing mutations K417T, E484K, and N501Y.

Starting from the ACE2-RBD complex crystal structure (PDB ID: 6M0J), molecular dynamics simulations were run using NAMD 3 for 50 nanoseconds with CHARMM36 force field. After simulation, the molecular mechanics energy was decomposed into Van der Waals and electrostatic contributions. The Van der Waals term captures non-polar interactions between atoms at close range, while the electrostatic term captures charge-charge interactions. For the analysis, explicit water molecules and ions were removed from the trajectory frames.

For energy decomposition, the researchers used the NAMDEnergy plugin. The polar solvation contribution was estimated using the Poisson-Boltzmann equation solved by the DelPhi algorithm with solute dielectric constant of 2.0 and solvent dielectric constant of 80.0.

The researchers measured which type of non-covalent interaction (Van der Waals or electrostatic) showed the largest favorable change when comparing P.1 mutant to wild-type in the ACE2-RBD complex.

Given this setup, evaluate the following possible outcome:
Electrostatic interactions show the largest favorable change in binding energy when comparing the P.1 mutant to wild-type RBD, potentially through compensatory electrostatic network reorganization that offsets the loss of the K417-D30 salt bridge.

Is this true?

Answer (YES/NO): NO